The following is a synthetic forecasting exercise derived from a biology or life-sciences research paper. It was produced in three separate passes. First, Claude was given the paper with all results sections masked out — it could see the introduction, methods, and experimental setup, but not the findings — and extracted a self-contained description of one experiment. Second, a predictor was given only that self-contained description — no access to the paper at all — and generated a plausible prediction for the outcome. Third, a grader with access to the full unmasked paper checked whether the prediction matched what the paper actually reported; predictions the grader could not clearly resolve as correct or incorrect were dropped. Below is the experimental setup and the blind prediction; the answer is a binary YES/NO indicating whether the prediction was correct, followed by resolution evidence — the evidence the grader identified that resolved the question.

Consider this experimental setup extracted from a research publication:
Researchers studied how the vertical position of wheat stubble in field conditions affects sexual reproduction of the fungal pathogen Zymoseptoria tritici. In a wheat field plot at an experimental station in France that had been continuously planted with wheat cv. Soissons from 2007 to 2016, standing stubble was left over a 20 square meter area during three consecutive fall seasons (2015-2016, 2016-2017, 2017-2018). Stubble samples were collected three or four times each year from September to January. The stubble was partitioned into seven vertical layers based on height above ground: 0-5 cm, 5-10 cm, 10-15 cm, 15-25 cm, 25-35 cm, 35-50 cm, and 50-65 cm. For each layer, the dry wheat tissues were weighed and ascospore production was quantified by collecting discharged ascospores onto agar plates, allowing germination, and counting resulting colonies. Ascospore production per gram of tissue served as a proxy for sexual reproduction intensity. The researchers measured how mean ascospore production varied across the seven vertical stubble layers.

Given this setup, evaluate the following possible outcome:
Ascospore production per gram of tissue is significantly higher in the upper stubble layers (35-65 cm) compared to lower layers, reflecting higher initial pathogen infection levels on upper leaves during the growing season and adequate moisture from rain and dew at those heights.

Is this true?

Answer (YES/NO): NO